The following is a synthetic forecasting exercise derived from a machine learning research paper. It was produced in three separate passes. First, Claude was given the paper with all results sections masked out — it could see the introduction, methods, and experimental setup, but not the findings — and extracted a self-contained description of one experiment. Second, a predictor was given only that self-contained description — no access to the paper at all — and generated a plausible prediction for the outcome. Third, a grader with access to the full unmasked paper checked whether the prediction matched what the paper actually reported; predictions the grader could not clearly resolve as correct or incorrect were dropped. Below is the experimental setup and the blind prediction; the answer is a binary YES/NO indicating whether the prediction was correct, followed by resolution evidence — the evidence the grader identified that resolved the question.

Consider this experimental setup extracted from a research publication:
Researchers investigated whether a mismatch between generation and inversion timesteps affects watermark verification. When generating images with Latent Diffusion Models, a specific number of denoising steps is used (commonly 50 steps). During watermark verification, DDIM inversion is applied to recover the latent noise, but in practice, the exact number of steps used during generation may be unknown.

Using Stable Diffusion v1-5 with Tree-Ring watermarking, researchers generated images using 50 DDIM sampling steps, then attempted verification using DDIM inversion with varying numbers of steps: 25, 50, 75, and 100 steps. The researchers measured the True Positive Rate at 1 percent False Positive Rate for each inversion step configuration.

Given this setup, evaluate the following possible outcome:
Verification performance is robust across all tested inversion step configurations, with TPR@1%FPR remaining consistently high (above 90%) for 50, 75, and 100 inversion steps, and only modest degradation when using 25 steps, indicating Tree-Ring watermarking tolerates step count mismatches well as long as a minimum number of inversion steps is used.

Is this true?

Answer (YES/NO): NO